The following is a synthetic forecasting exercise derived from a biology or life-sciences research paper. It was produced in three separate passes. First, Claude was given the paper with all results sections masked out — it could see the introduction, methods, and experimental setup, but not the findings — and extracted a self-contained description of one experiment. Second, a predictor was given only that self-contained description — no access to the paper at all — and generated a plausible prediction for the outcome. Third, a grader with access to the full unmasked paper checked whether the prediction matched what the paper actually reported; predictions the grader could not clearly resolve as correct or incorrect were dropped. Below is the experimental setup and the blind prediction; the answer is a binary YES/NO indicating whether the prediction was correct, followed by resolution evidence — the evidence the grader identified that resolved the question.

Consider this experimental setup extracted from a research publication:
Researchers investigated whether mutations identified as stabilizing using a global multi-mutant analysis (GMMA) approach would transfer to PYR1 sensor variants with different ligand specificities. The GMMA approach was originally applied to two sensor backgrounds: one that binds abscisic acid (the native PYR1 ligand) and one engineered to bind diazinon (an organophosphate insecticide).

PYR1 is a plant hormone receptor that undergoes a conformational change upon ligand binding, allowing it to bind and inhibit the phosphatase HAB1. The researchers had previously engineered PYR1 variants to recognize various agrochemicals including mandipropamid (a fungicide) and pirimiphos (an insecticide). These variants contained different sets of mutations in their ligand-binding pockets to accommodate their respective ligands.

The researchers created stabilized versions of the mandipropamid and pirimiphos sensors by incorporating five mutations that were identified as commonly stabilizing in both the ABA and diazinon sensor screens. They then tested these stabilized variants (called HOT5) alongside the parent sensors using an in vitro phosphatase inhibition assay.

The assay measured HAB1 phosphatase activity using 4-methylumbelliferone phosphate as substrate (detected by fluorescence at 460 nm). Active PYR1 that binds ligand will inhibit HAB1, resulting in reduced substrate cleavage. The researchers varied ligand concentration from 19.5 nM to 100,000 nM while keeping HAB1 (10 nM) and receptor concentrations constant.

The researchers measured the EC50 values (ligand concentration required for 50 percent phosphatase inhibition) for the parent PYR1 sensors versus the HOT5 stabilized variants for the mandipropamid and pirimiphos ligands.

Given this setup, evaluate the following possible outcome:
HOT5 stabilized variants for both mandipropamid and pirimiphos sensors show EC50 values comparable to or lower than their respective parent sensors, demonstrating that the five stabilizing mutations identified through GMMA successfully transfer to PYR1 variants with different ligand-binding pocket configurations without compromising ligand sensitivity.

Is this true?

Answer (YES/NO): YES